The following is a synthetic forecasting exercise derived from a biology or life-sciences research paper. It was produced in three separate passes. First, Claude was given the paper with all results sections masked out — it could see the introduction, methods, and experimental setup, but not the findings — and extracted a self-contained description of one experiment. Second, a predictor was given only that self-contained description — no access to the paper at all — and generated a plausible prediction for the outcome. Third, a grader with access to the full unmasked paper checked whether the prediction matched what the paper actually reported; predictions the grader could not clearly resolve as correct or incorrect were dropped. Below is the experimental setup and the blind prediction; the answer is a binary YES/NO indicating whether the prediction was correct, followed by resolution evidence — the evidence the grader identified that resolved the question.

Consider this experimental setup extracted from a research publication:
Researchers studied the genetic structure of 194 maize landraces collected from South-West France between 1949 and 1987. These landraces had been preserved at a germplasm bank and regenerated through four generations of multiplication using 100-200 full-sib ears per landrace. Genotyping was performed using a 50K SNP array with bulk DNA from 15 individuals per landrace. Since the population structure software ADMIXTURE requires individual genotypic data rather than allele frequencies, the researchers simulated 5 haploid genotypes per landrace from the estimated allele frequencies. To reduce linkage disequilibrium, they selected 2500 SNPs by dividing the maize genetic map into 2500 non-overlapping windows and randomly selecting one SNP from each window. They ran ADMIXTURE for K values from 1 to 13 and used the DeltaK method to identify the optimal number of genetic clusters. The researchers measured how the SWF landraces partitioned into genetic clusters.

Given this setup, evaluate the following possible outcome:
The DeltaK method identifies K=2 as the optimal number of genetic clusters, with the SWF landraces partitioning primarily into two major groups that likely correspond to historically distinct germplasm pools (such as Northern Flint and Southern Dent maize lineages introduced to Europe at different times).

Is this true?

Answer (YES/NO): NO